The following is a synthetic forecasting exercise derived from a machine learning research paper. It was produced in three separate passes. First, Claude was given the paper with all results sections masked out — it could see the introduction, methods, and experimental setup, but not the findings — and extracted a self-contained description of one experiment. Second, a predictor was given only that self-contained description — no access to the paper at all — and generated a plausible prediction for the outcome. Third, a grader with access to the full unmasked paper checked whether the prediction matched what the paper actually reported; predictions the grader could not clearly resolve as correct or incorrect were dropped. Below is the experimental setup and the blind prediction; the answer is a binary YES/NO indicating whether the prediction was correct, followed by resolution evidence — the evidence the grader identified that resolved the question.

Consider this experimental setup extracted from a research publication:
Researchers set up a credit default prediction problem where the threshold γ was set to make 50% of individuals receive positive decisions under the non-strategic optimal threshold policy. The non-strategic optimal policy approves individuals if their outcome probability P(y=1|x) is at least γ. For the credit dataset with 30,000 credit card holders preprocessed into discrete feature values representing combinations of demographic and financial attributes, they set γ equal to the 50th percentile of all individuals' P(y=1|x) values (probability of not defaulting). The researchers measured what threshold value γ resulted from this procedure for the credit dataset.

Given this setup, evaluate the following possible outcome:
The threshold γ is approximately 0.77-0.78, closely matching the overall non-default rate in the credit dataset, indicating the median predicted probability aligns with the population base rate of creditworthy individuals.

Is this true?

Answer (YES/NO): NO